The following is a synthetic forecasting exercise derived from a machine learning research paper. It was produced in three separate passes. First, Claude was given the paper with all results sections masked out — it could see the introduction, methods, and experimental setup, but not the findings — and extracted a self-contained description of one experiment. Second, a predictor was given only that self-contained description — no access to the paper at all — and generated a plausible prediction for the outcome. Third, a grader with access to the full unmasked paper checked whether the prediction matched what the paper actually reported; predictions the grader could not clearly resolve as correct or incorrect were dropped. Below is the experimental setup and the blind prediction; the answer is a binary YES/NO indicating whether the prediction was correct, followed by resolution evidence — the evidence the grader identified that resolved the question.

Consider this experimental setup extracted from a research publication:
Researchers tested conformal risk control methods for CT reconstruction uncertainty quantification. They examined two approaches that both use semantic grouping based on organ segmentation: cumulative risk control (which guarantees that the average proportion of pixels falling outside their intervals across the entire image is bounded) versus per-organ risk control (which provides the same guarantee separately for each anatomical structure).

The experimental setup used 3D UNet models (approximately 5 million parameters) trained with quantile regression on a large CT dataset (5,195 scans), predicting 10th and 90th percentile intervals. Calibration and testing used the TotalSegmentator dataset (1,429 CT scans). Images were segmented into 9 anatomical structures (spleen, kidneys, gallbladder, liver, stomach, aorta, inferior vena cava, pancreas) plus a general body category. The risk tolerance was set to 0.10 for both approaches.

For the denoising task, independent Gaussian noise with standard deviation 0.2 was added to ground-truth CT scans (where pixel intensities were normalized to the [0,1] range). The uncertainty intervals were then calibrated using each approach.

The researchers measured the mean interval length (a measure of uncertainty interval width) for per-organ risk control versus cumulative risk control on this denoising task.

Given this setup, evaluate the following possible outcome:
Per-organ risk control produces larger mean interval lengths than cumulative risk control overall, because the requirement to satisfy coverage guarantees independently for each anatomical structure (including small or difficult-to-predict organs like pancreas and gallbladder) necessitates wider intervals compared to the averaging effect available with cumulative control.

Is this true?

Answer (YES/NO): YES